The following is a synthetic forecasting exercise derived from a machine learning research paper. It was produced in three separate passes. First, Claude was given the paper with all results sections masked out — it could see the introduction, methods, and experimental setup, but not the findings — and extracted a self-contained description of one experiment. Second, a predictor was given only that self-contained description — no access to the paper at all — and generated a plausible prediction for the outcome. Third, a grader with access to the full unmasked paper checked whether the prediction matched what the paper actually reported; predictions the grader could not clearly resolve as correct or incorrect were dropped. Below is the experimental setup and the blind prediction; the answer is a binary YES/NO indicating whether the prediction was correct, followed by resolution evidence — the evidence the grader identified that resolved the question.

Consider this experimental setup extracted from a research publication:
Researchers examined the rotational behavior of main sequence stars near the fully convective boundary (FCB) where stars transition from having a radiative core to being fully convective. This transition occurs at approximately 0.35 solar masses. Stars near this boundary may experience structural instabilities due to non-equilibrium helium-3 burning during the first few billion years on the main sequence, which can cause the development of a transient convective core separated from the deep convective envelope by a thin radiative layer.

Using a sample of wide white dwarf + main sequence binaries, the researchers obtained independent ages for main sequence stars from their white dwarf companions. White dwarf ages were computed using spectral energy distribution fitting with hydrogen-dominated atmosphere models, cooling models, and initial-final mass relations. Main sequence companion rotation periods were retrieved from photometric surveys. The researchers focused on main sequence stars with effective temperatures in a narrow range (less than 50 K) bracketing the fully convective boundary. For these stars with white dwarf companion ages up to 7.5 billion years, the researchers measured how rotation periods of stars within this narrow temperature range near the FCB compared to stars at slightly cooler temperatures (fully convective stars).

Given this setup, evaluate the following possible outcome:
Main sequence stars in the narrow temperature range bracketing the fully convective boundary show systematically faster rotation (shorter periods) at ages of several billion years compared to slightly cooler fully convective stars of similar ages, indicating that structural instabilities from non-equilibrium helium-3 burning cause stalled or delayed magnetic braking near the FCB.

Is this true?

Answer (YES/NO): NO